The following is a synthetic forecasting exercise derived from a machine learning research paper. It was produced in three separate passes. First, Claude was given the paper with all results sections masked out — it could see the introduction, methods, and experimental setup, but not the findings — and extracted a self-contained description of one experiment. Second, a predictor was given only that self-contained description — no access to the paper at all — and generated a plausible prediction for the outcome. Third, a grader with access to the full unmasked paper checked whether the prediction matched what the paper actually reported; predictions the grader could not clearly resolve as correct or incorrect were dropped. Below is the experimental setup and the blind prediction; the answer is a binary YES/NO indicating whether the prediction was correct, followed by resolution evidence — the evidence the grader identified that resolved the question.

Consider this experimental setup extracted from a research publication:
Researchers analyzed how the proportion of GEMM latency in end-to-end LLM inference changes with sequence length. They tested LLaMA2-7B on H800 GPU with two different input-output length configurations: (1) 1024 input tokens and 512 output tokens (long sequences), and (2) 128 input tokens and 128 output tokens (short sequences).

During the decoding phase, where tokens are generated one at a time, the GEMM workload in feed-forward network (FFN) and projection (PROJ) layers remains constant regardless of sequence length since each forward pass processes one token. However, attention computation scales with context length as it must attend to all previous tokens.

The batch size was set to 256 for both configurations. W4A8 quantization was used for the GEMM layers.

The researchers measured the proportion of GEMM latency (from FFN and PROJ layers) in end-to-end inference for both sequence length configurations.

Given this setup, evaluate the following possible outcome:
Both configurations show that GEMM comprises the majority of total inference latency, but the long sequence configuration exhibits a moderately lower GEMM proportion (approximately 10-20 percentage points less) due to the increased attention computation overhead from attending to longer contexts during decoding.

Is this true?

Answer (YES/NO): NO